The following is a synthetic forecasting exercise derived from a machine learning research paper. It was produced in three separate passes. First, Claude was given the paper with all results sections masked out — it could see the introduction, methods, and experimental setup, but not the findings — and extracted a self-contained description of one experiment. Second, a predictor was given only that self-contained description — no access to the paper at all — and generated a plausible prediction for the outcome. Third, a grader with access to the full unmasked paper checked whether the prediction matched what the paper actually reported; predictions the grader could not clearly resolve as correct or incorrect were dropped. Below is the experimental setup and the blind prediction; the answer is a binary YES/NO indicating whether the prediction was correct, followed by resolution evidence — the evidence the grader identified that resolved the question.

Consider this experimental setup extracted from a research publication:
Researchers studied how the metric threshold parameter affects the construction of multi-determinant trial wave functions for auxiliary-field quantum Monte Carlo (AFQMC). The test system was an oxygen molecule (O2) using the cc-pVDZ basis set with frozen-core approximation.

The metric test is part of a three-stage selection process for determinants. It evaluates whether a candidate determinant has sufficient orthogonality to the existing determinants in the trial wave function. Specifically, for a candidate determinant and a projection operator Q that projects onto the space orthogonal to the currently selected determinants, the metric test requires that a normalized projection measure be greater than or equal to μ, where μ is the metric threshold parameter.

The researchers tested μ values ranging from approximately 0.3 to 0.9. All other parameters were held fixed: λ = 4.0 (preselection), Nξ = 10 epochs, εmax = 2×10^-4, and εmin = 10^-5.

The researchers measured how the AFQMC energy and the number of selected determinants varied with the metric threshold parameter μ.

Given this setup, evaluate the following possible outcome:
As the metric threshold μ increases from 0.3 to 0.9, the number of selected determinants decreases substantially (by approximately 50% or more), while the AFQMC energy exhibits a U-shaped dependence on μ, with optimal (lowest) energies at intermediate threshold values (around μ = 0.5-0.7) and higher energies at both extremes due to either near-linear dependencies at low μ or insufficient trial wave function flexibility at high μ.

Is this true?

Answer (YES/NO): NO